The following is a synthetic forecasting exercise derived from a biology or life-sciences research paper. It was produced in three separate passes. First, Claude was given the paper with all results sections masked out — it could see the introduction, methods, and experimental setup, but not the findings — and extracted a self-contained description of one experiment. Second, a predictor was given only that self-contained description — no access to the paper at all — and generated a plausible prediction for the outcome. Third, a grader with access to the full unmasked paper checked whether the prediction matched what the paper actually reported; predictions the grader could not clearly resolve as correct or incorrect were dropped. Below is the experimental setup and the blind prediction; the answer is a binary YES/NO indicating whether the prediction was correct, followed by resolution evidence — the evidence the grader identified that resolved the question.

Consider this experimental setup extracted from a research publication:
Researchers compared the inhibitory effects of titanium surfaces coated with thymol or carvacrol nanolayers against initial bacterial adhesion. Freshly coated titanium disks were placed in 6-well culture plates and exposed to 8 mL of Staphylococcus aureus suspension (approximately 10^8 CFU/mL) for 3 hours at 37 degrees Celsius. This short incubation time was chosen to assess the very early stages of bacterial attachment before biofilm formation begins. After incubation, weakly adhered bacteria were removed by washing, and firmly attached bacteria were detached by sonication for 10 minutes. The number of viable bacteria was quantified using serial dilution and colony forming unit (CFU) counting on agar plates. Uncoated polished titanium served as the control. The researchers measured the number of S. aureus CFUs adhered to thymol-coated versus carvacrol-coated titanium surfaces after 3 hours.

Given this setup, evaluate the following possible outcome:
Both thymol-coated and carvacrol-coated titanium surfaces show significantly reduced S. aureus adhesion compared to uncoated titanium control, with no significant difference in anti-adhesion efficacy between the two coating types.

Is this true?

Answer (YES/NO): YES